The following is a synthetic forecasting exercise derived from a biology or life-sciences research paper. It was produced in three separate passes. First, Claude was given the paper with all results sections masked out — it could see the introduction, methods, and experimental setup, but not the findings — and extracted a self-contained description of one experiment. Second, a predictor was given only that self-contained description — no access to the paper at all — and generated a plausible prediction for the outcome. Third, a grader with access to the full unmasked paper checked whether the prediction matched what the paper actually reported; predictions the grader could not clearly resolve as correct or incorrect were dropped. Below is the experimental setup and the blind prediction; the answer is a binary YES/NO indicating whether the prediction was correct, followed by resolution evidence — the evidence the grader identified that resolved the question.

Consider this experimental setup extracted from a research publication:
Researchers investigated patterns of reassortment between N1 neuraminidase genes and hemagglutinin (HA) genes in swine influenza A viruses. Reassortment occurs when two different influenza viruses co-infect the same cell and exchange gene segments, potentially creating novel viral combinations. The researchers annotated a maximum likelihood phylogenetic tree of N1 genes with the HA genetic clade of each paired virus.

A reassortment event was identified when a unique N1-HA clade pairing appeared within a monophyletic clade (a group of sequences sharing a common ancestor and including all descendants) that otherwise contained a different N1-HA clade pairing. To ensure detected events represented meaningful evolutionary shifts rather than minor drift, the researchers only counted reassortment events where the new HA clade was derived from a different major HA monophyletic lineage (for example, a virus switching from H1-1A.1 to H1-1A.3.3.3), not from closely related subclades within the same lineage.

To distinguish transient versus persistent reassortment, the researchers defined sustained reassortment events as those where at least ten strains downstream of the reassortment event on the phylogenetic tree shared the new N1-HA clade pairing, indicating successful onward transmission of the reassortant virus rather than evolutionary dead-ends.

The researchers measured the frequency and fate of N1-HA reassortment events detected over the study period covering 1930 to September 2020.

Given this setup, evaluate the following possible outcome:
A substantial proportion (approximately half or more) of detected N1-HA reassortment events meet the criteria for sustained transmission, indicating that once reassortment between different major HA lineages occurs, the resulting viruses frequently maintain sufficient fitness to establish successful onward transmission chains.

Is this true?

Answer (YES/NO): NO